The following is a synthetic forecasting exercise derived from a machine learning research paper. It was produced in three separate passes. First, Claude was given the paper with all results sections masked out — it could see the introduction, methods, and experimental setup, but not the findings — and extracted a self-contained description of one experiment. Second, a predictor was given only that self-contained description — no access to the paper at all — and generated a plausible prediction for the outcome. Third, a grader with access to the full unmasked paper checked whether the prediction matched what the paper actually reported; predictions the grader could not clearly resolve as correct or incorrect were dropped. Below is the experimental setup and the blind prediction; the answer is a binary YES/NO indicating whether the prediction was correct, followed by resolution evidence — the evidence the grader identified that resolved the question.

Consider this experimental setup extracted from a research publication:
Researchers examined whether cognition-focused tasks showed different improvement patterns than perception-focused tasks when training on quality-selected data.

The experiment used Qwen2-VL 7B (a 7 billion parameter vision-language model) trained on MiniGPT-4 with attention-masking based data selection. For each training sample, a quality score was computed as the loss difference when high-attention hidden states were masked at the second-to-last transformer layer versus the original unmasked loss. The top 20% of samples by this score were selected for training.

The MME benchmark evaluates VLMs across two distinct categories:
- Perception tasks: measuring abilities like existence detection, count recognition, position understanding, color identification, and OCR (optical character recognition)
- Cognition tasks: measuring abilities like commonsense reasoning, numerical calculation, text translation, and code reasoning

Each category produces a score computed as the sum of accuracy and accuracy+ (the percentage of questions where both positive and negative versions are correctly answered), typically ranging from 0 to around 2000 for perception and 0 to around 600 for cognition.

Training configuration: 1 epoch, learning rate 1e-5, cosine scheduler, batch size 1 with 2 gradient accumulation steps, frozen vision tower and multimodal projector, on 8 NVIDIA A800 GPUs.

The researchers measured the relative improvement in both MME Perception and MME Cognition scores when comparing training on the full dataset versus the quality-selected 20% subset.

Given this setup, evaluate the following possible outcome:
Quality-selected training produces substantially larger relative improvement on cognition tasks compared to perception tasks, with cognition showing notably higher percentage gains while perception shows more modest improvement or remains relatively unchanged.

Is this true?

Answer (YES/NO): YES